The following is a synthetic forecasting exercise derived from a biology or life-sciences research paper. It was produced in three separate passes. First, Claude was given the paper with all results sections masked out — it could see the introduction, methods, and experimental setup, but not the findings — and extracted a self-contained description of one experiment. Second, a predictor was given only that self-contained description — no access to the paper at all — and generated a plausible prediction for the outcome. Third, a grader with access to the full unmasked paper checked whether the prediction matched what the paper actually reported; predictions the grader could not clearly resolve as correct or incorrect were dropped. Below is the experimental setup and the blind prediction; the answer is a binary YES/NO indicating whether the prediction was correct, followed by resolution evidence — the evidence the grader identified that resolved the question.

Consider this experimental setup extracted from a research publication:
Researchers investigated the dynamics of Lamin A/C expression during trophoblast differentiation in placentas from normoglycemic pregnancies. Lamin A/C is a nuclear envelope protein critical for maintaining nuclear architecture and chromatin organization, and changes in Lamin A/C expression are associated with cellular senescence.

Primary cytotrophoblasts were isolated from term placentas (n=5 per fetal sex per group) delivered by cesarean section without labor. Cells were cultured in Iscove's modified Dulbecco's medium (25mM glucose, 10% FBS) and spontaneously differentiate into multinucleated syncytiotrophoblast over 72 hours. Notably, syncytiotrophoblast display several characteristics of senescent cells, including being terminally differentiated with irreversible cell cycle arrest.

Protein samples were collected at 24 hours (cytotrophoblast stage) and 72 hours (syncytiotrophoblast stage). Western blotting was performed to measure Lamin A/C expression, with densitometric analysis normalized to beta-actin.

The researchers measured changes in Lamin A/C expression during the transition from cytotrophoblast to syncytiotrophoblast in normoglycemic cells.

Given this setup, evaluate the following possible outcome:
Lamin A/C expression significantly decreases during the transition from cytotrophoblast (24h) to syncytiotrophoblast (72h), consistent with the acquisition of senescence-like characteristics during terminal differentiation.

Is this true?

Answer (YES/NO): NO